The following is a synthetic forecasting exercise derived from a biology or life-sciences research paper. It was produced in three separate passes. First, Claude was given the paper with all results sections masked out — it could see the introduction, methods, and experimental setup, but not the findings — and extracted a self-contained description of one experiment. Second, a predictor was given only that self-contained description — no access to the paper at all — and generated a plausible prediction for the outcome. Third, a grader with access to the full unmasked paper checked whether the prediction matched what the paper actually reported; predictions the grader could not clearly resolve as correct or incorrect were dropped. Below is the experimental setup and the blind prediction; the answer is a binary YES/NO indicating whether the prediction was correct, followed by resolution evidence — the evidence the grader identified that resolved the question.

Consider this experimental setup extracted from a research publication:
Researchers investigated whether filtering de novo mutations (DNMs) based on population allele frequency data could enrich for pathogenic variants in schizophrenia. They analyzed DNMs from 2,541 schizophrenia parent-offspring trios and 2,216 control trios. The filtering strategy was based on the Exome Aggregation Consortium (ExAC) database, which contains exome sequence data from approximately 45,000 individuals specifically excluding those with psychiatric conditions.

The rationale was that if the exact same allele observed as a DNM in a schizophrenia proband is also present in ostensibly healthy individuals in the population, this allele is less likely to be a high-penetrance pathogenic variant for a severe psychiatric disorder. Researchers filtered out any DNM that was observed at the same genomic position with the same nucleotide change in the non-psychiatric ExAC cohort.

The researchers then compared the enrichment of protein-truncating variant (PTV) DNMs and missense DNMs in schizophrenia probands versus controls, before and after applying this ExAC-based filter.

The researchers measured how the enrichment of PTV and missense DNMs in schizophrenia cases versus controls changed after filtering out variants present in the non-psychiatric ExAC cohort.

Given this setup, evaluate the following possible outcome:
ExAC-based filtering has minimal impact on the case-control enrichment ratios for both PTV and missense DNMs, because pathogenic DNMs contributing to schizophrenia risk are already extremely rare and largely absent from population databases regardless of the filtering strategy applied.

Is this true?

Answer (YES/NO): NO